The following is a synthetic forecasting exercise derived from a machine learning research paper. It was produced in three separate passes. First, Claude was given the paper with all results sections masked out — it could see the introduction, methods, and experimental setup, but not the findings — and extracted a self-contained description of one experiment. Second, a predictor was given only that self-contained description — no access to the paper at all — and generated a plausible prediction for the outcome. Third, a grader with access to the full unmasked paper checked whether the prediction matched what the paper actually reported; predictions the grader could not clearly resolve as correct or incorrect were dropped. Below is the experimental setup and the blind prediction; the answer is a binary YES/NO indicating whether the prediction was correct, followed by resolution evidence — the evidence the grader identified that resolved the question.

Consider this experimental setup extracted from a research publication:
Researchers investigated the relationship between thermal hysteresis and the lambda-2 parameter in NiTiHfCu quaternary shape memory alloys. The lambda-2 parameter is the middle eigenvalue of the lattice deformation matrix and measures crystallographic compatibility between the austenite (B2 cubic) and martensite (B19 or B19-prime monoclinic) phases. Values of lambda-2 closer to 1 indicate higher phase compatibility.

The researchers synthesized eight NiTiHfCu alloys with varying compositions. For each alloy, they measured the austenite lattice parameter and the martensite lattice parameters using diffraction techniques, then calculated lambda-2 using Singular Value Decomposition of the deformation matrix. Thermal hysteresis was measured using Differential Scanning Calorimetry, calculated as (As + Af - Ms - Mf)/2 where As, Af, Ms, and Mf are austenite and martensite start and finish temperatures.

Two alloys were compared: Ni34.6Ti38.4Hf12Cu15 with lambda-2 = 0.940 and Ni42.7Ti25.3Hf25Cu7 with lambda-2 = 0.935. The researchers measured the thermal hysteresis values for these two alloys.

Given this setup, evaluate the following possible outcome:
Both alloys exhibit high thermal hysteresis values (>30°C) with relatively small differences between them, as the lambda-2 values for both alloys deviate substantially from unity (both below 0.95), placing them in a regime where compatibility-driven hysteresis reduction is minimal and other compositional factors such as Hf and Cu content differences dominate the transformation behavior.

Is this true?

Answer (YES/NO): NO